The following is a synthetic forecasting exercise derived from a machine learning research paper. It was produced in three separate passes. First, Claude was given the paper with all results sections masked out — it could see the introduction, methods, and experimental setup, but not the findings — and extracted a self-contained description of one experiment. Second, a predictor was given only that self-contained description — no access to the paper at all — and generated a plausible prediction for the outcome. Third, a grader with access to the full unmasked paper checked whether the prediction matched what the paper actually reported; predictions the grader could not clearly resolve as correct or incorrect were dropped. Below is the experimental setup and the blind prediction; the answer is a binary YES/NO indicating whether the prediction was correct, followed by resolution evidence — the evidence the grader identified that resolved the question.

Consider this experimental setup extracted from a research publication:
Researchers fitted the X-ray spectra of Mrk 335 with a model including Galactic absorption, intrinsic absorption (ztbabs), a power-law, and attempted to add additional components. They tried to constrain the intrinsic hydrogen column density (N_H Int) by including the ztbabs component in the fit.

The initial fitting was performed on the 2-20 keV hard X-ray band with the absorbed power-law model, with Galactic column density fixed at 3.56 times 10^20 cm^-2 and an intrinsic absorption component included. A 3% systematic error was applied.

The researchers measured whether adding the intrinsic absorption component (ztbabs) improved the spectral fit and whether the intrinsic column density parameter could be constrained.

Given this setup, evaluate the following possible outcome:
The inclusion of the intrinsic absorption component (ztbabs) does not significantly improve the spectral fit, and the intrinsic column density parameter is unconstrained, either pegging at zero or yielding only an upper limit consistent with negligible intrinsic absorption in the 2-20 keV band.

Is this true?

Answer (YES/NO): YES